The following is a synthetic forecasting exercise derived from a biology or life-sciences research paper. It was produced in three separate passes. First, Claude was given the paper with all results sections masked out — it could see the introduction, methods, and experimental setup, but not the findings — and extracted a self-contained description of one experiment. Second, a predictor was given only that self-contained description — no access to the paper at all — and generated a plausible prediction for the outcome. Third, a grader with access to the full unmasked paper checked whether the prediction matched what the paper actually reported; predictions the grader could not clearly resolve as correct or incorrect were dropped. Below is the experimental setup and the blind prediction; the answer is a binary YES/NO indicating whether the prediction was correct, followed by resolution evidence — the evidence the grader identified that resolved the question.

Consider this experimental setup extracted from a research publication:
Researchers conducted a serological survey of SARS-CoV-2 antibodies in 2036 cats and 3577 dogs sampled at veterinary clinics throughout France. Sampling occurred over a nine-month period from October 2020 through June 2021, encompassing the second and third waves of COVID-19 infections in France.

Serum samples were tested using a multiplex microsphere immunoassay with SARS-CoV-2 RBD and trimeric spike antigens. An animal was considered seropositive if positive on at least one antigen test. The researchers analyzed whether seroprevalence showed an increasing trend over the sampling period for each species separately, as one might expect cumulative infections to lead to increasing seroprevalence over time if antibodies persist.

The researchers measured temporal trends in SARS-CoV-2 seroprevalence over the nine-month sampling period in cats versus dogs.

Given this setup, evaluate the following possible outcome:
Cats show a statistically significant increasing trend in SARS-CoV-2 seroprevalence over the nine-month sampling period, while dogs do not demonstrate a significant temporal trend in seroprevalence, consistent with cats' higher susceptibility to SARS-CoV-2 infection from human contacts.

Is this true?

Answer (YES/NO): NO